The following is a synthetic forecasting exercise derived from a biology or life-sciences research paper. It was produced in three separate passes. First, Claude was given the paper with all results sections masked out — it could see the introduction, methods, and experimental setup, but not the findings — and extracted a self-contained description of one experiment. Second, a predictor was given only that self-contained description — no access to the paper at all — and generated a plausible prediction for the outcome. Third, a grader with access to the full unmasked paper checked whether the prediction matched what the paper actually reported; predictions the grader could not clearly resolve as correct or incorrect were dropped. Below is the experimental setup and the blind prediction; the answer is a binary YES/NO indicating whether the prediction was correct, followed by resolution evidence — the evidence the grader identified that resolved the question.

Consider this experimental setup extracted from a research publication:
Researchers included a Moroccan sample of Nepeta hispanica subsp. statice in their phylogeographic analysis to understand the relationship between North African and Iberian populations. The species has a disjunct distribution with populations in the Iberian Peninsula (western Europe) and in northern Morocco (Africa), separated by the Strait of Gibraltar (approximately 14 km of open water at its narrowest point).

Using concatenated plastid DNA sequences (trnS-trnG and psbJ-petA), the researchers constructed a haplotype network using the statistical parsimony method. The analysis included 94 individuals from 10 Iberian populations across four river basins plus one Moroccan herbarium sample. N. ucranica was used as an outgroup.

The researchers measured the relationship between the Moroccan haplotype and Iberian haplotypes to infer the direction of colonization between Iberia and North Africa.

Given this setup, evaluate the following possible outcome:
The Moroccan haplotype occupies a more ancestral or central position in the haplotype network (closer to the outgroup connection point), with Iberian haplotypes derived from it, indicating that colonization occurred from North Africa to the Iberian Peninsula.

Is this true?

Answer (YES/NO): NO